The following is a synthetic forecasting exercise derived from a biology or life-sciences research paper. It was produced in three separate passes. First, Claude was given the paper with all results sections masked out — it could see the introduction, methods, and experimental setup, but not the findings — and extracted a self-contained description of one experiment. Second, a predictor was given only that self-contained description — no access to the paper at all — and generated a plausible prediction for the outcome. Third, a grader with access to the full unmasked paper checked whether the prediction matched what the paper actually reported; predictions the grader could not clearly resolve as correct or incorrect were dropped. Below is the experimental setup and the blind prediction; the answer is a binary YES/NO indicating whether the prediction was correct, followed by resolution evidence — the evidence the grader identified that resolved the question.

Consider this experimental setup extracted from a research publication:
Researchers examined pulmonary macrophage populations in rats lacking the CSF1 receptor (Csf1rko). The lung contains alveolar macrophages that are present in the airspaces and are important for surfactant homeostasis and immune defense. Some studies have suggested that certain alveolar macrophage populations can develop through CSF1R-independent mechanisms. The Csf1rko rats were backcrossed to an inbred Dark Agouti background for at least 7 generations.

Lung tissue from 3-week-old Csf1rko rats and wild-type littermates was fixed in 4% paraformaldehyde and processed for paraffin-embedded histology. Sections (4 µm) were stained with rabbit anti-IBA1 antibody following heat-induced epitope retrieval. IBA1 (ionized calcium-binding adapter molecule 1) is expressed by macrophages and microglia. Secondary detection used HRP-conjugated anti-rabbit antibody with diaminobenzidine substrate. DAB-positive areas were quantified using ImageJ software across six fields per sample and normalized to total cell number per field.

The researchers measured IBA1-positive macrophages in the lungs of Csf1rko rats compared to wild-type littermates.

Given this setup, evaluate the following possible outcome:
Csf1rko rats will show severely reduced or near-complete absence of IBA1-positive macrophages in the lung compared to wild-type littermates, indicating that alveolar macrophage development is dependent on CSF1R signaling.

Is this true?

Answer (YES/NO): NO